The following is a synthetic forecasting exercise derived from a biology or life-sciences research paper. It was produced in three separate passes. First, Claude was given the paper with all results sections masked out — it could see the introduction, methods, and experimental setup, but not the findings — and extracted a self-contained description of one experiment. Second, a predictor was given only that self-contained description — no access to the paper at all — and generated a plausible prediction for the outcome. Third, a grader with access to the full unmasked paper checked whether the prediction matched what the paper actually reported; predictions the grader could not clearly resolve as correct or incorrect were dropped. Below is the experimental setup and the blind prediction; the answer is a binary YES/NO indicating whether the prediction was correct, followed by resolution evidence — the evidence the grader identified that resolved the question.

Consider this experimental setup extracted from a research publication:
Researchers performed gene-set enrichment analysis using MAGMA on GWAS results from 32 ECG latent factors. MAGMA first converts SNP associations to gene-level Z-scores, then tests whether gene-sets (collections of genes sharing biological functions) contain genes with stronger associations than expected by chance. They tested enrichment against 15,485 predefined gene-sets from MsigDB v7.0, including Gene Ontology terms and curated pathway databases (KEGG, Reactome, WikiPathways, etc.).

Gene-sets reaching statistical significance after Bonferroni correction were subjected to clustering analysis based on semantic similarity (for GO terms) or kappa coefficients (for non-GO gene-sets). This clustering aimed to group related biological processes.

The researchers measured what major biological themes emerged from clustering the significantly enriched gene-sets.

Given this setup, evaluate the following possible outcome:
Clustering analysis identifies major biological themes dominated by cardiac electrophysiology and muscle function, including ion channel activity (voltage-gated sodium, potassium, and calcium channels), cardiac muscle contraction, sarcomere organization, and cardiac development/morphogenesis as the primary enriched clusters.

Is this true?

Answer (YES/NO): YES